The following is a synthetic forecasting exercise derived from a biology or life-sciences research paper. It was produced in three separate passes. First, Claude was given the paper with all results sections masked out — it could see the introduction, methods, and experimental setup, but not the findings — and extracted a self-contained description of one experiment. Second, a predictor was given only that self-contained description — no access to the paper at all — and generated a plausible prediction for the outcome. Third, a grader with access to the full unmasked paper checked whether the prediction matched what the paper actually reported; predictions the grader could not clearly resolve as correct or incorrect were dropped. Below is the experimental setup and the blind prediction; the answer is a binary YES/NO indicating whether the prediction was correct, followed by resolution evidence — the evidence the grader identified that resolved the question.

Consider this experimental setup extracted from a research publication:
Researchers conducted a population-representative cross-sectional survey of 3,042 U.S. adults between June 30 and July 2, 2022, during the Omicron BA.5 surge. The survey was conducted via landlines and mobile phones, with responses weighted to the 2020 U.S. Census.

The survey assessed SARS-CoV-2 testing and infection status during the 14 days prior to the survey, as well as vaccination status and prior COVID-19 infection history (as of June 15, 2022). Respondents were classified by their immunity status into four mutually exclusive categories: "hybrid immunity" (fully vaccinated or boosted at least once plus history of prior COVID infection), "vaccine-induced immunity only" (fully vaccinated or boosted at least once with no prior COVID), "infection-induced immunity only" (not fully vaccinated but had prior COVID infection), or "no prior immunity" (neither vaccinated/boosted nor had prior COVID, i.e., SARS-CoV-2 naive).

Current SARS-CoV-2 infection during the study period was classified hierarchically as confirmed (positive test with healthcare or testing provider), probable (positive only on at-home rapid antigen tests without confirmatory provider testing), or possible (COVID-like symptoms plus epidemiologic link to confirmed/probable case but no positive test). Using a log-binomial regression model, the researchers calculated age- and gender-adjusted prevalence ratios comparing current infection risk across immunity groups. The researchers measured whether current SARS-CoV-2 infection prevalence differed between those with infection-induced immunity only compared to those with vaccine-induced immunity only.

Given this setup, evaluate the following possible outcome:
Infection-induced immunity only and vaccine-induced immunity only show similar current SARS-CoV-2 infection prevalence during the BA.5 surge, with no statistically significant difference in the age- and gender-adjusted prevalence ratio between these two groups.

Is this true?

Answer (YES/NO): NO